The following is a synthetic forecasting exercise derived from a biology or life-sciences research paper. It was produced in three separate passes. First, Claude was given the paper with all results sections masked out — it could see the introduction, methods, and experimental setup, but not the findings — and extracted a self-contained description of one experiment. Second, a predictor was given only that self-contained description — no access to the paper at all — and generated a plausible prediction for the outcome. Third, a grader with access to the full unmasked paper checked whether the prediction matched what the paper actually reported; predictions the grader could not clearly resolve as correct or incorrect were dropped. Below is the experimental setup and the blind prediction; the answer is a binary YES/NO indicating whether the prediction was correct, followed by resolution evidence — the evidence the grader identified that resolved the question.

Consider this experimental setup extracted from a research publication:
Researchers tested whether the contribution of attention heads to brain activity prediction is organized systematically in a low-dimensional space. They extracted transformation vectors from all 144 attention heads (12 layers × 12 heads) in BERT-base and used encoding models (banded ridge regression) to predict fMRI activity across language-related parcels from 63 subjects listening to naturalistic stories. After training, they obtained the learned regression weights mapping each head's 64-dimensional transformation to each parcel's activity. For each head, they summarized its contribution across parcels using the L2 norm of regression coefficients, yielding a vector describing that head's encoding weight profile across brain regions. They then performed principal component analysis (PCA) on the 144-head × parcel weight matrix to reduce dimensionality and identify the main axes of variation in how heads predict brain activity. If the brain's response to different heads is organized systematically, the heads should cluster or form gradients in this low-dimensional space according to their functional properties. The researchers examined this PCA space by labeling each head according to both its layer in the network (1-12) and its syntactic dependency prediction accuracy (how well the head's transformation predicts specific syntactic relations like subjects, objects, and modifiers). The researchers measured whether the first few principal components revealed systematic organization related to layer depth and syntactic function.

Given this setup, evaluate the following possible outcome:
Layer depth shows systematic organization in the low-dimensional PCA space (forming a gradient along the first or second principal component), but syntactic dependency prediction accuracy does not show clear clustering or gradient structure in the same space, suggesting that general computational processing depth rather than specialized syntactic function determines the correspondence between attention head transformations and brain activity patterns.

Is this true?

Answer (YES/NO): NO